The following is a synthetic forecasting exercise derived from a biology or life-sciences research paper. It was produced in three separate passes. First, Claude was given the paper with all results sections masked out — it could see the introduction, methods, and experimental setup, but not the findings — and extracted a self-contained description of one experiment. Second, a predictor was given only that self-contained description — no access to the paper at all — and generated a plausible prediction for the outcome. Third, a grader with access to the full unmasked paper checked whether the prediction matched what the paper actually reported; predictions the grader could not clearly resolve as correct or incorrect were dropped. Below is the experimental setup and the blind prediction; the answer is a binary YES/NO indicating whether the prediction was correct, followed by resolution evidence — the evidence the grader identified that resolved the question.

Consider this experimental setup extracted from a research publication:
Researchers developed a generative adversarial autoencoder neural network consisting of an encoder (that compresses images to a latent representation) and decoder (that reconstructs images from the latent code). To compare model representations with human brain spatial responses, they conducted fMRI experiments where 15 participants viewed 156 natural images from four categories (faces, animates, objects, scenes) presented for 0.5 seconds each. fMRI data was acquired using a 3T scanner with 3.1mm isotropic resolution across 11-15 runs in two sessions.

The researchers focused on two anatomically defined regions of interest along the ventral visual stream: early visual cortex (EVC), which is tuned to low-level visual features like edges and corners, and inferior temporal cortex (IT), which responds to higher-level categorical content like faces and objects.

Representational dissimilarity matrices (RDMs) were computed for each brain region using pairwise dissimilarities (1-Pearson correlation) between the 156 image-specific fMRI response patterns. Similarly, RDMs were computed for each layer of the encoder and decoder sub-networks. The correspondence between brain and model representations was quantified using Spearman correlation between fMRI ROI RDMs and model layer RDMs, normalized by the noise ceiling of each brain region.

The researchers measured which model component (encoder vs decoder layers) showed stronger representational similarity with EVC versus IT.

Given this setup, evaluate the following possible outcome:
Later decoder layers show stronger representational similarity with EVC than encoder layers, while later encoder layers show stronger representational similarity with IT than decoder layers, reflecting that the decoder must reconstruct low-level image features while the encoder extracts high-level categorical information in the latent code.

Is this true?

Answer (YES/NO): NO